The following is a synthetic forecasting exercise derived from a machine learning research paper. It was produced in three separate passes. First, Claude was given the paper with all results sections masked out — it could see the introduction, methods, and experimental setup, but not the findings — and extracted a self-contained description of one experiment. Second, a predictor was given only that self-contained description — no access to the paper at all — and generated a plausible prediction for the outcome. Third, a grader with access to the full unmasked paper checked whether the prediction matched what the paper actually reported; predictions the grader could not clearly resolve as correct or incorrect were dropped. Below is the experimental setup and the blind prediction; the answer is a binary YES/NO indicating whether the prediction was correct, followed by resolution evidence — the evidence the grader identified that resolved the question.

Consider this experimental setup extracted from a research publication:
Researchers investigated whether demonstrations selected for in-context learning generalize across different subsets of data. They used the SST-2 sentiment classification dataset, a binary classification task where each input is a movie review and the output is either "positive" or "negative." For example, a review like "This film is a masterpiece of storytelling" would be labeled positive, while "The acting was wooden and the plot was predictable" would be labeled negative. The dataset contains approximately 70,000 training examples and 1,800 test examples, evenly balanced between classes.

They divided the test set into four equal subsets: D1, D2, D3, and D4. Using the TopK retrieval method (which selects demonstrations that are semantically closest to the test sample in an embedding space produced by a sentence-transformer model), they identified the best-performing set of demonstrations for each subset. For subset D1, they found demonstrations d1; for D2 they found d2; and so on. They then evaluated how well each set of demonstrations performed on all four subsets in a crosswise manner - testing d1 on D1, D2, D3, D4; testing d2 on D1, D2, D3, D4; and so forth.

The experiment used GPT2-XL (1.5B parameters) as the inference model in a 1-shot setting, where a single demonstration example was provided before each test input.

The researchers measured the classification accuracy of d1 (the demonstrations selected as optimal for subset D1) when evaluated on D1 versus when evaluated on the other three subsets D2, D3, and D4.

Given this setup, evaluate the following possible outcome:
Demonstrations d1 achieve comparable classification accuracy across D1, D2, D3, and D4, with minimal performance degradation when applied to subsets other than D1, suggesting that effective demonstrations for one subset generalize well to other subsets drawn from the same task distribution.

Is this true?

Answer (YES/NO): NO